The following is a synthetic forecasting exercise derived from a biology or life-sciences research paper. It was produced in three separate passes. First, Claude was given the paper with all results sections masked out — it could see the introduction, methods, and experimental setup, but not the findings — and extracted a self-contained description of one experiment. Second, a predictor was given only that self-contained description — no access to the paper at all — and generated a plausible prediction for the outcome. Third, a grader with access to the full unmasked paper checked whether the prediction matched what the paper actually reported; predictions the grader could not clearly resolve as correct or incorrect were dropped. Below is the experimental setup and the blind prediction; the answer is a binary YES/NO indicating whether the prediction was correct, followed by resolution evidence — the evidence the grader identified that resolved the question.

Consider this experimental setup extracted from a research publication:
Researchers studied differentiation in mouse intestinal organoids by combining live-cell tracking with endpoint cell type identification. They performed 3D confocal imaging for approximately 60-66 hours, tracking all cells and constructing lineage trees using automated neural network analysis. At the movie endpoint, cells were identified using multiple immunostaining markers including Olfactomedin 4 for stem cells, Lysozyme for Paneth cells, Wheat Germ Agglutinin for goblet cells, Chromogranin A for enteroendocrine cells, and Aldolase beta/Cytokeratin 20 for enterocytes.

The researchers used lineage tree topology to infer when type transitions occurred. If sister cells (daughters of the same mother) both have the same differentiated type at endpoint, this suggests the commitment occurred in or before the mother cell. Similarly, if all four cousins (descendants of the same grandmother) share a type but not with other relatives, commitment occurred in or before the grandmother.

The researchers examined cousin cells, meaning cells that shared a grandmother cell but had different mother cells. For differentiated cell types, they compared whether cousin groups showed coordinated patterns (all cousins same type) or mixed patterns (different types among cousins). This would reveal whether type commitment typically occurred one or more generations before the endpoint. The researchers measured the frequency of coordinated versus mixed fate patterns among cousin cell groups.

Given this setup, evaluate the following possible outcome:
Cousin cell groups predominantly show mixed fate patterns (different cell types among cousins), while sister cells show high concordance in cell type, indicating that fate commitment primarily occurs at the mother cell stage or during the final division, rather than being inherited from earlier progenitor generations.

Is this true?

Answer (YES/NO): NO